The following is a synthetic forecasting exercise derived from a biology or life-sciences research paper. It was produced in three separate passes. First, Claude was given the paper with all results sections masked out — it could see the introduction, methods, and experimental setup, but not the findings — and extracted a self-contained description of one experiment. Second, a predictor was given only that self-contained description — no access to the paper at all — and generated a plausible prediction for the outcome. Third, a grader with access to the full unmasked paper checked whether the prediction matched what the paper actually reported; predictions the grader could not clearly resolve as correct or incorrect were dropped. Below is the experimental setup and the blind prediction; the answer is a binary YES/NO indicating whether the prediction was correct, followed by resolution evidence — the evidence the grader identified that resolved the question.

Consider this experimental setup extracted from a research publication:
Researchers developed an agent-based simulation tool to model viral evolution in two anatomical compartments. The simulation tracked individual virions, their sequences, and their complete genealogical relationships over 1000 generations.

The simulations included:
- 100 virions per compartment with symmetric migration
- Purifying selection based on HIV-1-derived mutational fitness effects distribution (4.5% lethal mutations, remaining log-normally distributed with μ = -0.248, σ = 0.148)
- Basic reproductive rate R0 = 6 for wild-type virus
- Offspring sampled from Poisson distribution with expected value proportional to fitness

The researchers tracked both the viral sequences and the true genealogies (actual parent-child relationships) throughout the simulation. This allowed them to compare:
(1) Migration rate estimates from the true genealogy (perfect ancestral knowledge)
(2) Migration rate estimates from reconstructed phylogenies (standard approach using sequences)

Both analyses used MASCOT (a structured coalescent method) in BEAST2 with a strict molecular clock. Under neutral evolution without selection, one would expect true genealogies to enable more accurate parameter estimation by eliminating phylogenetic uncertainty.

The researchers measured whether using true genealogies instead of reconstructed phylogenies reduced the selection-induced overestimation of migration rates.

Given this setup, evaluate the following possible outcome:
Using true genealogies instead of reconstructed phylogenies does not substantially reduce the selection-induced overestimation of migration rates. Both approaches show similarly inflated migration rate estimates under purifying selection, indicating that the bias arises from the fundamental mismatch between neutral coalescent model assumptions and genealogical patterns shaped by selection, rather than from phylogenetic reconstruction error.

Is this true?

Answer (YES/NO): NO